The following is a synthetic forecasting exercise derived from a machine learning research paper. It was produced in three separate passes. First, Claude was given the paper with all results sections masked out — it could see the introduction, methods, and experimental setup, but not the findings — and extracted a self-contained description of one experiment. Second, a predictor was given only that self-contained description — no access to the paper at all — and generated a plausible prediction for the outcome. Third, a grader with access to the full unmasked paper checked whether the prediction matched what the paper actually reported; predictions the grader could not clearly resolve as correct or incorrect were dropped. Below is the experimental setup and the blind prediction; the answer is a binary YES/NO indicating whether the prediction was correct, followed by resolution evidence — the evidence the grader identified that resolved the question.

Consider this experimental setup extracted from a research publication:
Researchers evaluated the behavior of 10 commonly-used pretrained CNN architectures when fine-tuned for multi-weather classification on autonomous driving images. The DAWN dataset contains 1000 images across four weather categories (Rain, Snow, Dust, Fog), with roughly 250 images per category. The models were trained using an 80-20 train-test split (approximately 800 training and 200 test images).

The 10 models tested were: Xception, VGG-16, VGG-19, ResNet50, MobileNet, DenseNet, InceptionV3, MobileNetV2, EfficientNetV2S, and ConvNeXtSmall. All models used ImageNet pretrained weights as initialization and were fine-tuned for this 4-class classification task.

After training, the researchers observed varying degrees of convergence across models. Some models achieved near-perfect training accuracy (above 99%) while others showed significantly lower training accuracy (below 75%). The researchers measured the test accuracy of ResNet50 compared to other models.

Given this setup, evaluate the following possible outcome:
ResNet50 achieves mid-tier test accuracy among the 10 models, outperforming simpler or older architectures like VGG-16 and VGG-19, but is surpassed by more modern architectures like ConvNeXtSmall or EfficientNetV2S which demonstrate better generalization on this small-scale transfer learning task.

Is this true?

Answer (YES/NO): NO